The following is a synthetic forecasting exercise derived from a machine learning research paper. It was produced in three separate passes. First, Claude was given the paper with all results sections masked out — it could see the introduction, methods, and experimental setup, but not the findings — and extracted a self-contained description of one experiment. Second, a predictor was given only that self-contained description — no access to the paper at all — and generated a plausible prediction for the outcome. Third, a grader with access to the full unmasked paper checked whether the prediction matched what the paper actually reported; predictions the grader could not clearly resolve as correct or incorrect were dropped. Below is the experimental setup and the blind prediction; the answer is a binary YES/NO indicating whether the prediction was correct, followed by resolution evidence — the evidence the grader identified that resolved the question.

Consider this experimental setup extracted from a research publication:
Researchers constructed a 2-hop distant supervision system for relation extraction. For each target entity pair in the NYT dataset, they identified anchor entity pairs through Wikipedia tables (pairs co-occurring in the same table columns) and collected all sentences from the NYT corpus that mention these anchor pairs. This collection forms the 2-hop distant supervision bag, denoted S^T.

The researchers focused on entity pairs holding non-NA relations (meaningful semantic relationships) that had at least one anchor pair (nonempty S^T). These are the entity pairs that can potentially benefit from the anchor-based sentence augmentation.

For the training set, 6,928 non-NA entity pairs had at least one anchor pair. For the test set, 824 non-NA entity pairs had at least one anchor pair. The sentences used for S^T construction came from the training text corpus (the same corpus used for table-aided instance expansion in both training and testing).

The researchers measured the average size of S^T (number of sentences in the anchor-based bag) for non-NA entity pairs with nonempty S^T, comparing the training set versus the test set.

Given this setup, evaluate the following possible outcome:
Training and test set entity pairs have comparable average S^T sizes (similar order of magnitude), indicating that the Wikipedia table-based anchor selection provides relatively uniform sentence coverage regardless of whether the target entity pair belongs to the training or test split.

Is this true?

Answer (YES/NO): YES